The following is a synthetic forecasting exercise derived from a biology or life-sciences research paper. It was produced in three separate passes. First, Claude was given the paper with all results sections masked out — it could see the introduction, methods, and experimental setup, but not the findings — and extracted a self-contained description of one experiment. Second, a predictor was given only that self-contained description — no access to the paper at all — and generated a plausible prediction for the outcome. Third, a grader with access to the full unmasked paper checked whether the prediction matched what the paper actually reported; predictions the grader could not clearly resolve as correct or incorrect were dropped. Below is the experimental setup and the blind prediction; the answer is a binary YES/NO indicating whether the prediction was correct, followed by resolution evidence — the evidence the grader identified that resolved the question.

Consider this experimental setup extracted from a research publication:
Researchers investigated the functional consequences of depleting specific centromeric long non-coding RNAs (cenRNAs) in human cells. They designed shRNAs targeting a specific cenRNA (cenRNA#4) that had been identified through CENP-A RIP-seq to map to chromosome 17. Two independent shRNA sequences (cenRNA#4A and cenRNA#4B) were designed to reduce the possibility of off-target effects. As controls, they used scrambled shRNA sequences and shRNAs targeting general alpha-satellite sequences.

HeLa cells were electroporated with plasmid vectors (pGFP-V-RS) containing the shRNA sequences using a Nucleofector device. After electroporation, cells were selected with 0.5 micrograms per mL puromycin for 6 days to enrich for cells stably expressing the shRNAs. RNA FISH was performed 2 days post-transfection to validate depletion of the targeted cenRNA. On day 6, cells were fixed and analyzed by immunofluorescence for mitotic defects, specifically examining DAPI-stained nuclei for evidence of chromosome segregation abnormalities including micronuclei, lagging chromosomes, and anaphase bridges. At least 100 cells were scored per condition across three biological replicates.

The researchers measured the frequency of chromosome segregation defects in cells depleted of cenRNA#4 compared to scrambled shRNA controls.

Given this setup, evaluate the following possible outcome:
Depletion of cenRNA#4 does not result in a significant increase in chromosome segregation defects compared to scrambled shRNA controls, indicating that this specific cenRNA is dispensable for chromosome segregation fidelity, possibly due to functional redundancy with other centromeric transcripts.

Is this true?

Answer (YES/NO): NO